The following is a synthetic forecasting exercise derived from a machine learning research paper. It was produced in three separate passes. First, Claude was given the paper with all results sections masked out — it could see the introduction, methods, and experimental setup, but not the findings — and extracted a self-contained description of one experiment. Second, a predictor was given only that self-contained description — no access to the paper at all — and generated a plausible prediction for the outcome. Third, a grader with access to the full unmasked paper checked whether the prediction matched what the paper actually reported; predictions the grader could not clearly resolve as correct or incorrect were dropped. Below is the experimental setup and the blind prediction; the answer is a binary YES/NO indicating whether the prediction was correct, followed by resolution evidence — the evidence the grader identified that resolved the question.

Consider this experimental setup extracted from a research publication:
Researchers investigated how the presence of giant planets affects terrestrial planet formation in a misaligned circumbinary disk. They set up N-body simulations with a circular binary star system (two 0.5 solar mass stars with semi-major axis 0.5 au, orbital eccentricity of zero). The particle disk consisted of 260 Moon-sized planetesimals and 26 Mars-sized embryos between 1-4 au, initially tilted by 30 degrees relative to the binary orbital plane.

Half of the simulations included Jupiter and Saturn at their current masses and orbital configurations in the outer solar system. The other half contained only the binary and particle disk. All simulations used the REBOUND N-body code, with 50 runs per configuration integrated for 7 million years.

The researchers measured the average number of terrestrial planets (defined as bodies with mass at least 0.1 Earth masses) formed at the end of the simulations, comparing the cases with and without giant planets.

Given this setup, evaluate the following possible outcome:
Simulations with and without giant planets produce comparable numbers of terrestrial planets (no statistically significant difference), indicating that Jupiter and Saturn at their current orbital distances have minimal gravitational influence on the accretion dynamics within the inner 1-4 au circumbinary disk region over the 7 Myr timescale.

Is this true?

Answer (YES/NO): NO